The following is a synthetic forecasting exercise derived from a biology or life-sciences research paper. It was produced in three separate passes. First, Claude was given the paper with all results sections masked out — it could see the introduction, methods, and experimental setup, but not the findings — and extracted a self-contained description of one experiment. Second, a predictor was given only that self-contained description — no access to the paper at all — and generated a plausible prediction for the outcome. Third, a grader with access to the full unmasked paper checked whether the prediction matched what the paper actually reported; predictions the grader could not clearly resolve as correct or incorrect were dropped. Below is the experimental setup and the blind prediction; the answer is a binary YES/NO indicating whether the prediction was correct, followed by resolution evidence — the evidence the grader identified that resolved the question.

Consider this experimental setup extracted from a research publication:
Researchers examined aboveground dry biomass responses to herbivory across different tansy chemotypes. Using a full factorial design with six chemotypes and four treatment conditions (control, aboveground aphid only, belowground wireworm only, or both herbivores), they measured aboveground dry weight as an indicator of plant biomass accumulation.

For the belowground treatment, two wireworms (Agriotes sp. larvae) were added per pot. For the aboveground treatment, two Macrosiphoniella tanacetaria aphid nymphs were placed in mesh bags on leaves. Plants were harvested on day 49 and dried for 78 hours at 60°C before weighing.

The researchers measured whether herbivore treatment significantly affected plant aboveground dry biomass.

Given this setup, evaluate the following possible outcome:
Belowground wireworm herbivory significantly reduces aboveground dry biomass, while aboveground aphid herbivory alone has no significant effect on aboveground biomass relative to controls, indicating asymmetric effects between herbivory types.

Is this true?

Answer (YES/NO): NO